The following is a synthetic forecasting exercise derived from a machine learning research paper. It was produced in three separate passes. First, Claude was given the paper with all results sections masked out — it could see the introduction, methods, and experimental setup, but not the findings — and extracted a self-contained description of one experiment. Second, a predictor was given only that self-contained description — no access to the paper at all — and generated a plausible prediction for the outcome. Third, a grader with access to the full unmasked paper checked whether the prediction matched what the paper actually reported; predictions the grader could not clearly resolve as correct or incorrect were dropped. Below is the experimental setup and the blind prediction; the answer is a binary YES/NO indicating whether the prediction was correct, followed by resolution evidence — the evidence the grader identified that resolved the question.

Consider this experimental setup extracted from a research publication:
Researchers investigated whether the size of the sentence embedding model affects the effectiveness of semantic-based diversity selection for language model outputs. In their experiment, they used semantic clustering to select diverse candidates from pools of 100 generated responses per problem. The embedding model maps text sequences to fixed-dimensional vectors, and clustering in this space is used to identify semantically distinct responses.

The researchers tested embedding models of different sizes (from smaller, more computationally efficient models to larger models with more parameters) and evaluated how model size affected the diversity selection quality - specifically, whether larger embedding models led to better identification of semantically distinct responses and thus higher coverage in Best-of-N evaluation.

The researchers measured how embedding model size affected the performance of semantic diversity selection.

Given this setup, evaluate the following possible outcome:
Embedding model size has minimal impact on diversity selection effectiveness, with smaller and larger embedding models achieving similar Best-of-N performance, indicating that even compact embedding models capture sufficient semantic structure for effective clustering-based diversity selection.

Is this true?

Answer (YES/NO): YES